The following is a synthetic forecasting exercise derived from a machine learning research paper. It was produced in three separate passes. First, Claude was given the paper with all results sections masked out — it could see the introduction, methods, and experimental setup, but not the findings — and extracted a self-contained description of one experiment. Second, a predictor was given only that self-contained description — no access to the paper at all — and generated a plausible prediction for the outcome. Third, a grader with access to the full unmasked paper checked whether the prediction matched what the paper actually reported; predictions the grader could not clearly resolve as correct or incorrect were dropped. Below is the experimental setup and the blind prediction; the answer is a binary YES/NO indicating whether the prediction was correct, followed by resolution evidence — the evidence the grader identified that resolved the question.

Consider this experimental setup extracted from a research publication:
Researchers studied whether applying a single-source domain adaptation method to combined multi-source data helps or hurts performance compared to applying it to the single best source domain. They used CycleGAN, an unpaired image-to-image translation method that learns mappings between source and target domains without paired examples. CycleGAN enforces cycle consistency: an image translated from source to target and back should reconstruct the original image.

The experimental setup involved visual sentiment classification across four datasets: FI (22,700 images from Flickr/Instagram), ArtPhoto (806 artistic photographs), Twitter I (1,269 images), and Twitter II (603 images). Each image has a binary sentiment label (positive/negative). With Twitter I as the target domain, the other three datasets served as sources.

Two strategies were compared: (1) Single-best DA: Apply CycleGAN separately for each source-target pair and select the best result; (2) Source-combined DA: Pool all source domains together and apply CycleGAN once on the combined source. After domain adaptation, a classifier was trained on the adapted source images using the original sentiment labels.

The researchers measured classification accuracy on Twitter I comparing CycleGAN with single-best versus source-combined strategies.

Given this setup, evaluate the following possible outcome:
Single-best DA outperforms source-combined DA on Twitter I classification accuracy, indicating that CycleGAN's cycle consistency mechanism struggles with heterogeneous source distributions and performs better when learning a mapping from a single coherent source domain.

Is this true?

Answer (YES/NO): YES